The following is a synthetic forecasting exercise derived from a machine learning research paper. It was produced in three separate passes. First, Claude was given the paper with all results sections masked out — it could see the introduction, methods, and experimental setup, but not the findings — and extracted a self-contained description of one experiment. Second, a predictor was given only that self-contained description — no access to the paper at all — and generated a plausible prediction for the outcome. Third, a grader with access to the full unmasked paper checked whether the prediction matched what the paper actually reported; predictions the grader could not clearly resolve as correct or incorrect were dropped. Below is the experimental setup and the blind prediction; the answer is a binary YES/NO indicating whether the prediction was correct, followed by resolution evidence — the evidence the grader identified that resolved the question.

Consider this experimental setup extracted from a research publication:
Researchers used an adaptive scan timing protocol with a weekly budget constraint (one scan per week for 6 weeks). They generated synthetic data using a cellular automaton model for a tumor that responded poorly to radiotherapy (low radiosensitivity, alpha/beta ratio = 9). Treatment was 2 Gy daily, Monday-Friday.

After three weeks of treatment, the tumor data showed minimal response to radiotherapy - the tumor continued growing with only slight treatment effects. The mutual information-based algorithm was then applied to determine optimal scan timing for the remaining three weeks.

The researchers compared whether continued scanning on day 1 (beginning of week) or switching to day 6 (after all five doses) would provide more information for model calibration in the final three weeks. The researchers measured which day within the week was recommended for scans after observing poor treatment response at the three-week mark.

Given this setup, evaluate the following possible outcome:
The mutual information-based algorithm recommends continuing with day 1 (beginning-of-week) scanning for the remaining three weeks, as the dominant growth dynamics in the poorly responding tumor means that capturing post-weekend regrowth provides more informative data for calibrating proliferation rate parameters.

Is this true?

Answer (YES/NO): NO